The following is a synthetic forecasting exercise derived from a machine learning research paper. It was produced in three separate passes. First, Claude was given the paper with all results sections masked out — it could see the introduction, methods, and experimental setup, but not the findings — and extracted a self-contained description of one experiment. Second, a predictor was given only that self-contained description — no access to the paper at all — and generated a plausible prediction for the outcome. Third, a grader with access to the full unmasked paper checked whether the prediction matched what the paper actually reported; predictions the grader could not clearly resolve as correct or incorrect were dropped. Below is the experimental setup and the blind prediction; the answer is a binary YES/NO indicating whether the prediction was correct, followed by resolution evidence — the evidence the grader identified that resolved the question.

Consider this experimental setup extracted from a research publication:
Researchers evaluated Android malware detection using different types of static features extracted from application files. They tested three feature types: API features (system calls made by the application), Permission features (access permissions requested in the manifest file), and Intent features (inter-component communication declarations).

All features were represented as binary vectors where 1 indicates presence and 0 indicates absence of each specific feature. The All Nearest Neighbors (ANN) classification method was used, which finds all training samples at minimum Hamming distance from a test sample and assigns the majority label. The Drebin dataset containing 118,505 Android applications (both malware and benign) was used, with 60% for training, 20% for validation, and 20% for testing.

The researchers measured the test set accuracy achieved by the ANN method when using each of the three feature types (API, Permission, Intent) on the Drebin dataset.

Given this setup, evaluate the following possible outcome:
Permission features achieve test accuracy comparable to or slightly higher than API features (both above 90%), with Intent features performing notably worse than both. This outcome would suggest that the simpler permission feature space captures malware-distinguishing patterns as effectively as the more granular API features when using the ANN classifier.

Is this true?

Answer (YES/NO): NO